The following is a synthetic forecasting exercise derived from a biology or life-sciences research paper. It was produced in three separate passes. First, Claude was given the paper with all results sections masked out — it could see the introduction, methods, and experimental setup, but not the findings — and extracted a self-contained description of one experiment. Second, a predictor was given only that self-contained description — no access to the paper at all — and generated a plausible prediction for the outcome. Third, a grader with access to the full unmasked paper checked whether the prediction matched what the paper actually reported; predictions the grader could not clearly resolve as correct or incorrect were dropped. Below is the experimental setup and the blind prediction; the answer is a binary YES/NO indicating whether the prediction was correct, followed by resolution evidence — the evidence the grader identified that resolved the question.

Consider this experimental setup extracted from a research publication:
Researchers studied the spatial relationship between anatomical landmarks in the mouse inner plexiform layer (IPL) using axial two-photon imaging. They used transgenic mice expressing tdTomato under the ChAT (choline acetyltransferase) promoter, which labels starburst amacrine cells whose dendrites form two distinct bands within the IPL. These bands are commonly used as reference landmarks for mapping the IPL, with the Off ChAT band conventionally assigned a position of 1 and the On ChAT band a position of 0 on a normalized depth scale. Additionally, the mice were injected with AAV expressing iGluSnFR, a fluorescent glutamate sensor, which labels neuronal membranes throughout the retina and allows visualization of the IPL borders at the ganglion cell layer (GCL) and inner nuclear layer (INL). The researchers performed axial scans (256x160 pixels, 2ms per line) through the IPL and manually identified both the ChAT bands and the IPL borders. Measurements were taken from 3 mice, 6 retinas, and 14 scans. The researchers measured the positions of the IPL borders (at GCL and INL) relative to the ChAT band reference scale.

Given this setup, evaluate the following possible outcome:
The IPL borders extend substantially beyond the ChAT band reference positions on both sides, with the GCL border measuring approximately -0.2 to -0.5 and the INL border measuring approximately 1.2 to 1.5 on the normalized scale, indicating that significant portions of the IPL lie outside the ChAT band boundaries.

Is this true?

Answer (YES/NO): NO